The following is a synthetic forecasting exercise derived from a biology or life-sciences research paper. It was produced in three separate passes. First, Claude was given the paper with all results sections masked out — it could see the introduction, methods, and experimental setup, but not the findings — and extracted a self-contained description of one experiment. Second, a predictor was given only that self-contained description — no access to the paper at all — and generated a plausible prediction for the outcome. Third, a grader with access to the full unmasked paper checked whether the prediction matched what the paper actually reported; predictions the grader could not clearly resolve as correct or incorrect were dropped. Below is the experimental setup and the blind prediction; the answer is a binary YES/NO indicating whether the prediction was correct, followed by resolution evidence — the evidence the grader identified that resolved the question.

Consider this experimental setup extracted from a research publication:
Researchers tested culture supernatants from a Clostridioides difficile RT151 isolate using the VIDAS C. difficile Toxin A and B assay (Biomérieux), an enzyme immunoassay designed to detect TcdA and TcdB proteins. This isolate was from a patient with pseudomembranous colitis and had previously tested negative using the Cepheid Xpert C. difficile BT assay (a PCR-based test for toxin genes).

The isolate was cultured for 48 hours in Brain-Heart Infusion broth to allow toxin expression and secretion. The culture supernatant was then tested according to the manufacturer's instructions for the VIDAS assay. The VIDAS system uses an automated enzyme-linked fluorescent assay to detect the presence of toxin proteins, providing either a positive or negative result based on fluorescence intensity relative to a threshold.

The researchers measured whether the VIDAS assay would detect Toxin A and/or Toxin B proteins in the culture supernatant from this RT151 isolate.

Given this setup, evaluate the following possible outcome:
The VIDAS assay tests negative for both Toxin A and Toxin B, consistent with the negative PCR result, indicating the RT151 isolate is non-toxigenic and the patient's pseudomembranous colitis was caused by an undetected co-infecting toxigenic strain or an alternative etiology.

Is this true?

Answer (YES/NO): NO